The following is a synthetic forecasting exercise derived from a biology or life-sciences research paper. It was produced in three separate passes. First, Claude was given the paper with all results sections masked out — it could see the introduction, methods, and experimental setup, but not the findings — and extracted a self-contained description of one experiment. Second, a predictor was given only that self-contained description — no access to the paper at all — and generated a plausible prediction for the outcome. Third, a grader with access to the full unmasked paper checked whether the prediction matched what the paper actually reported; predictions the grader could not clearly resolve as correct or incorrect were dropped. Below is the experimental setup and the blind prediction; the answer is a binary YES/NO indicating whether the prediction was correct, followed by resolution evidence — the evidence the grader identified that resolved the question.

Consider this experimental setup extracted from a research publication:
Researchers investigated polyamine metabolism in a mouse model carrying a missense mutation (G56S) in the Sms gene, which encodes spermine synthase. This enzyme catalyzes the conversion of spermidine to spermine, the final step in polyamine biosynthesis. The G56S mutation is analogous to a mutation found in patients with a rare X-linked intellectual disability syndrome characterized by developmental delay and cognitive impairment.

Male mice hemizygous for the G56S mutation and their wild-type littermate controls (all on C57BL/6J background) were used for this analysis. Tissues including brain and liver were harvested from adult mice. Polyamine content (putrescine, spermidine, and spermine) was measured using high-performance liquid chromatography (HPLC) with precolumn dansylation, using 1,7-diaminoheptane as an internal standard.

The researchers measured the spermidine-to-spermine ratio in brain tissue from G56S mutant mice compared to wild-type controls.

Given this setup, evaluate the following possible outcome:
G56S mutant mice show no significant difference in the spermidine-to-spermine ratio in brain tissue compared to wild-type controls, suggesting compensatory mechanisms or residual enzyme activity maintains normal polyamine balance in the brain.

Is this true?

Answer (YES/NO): NO